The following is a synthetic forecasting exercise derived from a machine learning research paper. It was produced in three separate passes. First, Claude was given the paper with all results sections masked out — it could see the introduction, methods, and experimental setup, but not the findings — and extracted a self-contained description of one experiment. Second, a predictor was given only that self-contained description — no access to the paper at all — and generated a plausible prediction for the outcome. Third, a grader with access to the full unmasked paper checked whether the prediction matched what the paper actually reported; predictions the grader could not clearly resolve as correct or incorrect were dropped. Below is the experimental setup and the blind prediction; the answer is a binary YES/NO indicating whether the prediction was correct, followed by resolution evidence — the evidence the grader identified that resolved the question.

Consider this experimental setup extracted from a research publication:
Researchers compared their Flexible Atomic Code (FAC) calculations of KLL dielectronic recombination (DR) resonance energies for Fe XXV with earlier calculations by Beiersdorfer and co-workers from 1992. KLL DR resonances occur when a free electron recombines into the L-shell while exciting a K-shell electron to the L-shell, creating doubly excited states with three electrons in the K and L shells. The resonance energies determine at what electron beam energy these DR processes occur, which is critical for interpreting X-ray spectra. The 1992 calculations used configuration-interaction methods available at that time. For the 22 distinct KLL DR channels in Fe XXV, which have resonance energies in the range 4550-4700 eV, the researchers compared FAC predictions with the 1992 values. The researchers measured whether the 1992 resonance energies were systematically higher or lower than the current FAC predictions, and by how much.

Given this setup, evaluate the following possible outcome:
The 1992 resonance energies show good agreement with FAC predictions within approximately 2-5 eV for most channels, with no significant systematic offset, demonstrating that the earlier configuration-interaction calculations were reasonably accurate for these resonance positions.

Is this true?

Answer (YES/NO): NO